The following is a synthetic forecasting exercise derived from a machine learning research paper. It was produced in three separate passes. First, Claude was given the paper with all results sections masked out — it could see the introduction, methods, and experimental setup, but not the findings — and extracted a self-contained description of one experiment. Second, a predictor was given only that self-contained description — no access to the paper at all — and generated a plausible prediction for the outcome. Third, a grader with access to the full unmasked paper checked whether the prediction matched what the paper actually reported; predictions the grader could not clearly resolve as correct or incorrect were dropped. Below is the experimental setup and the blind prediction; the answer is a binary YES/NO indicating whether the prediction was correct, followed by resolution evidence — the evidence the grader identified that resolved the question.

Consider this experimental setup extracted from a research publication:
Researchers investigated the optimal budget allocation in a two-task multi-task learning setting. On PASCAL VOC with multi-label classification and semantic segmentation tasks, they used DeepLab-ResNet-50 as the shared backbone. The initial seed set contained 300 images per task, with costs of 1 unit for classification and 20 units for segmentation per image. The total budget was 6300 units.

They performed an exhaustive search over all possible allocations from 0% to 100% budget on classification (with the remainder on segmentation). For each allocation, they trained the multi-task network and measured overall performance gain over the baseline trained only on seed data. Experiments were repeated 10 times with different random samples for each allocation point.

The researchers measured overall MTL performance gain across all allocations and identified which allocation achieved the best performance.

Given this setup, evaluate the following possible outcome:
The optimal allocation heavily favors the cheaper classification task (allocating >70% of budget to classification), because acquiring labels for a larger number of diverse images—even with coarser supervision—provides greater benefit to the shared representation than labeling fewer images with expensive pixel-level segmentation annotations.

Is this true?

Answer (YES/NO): NO